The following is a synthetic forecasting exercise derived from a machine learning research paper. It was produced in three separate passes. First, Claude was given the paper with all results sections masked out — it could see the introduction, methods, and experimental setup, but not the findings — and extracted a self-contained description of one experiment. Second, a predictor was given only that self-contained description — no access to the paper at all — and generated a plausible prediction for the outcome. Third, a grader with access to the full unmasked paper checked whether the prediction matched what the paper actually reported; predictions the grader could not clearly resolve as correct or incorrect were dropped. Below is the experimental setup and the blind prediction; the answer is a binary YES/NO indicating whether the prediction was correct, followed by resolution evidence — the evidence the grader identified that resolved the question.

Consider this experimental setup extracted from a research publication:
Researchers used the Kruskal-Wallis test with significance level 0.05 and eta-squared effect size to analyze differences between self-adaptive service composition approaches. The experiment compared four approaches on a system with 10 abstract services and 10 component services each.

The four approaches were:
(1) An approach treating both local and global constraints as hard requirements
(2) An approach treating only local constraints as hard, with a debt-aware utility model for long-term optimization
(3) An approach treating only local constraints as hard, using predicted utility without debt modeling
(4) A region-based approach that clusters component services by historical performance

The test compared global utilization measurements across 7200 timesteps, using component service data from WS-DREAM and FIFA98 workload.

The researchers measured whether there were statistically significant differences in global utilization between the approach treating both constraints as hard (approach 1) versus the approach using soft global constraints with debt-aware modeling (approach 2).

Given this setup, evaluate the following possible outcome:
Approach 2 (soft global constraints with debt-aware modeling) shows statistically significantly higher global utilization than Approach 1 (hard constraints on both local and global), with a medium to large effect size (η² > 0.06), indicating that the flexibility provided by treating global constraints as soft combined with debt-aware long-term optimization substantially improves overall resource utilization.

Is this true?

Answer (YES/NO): YES